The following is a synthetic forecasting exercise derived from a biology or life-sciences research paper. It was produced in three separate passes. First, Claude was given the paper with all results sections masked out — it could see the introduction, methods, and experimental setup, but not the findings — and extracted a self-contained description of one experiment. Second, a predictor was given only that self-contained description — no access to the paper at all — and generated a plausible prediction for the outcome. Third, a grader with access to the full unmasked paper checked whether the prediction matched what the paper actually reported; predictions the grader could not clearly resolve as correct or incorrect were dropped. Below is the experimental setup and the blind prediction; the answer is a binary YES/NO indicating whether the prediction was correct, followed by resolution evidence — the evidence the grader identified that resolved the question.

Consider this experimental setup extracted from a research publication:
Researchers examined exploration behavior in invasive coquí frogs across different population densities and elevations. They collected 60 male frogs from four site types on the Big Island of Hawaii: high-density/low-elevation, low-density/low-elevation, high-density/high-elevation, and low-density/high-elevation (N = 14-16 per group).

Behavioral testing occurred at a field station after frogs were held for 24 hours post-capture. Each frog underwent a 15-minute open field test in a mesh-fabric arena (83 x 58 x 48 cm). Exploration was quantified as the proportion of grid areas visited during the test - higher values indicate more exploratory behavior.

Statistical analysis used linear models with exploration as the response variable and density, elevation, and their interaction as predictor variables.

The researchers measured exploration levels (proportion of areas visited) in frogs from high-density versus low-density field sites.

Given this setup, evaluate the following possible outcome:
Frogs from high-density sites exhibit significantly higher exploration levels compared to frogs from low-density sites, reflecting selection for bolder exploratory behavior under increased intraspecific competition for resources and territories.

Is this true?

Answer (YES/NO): NO